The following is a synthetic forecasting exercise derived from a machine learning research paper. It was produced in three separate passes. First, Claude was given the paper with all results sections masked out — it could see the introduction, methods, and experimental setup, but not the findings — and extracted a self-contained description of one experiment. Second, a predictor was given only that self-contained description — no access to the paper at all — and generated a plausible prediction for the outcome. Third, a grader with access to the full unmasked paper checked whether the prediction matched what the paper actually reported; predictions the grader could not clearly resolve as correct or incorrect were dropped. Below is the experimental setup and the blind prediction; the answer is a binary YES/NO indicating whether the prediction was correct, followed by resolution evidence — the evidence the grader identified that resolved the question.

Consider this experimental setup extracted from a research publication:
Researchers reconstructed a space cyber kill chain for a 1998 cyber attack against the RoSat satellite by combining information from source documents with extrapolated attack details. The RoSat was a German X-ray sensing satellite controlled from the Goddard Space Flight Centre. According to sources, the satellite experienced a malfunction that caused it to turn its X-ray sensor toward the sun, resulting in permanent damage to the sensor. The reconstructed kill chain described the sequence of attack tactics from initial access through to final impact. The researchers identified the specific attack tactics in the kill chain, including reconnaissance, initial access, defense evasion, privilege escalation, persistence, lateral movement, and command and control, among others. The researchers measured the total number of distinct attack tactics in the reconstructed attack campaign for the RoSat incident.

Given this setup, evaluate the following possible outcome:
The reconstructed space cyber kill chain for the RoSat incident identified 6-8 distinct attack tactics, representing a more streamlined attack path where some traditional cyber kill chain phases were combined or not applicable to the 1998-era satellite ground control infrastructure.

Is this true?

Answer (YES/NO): NO